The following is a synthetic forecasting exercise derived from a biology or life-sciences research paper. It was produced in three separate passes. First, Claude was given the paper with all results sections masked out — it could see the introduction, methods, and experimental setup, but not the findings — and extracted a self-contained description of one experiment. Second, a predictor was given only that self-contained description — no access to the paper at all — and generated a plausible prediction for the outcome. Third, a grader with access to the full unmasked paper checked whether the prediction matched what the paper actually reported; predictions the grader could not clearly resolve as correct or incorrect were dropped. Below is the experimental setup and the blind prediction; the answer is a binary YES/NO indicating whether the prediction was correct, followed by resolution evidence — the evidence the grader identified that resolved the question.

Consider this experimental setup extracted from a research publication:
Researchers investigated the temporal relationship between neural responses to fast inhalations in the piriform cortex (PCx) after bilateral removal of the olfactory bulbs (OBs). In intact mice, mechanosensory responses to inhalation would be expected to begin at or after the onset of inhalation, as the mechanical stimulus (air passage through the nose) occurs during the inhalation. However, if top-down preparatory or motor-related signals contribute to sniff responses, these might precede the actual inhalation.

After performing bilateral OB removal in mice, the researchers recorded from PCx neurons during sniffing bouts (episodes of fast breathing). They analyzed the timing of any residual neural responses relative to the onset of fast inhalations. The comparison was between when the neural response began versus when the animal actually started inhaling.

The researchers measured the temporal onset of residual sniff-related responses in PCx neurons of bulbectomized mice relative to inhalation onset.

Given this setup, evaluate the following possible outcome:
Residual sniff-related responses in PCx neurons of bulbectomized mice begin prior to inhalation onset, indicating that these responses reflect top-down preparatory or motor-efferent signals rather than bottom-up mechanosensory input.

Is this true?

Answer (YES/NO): YES